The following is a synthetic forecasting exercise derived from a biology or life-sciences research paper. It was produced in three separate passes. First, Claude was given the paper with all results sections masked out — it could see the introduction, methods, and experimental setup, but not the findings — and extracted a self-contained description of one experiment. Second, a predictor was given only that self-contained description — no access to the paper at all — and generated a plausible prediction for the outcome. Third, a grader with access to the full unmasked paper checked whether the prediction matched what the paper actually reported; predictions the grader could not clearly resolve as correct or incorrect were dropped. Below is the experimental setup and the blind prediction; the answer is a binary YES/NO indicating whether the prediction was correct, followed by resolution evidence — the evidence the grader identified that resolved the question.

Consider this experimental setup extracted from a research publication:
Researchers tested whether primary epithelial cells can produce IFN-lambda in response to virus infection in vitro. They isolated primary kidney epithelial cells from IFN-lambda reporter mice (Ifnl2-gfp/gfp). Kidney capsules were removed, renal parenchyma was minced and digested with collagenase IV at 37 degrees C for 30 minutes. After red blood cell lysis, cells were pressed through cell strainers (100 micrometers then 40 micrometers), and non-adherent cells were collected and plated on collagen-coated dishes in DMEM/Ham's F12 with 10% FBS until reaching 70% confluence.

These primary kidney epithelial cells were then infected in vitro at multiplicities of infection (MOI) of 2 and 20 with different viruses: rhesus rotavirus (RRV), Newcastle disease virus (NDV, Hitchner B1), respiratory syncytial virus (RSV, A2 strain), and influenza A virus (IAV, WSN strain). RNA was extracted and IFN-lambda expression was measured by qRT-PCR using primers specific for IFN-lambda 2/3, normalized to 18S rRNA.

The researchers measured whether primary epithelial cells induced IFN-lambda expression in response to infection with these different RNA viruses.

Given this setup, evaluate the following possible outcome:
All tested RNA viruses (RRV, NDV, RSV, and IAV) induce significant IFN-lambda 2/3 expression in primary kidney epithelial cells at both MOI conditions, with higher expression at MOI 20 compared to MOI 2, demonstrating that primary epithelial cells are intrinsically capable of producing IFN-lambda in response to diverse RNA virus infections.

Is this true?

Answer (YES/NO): NO